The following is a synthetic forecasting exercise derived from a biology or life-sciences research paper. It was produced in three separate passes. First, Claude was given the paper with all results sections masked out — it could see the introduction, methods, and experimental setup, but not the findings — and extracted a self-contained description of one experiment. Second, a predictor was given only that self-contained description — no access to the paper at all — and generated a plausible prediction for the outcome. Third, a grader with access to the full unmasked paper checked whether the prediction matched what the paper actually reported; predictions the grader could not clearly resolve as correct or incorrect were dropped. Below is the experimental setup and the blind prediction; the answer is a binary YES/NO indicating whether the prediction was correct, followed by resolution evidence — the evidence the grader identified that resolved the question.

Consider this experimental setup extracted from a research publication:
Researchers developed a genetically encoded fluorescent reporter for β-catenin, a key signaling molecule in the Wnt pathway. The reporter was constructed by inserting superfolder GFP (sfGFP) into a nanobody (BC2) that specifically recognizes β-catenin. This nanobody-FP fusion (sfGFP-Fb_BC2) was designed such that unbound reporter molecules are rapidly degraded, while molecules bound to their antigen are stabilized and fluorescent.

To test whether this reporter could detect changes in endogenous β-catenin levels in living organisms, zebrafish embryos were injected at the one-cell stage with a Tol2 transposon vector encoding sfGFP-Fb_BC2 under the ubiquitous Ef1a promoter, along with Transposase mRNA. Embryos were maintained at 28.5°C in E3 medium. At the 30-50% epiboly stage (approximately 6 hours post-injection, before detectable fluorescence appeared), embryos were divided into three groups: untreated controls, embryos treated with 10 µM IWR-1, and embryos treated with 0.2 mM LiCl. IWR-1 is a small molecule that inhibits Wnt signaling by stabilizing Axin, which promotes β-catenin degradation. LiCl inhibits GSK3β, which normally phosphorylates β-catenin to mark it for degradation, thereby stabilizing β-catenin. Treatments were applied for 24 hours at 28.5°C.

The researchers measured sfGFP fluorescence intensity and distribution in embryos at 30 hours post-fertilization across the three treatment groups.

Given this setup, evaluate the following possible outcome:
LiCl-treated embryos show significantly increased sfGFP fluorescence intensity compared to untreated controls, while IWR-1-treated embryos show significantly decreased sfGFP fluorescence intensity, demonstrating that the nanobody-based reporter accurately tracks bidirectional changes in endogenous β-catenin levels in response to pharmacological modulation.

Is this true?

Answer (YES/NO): NO